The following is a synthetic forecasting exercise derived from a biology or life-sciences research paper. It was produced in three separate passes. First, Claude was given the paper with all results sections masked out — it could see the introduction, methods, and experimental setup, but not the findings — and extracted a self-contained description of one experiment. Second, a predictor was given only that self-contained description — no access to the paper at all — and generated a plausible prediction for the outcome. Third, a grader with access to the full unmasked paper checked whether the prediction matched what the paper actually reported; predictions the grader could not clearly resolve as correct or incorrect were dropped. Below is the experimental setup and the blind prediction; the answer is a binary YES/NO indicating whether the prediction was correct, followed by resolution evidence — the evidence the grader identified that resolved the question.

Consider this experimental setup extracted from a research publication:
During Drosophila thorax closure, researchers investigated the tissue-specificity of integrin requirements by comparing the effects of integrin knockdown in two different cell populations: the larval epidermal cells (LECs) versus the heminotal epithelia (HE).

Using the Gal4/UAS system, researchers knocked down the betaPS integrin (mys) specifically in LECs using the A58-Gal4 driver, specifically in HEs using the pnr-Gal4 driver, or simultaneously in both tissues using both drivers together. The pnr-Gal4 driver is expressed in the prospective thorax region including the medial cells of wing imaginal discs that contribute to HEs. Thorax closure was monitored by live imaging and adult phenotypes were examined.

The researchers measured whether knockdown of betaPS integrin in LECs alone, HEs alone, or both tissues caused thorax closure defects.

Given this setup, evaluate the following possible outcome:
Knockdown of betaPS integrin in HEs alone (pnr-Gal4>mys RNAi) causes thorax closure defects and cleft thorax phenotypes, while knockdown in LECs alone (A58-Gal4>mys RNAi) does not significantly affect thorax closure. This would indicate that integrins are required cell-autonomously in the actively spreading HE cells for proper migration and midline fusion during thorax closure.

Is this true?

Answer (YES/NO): NO